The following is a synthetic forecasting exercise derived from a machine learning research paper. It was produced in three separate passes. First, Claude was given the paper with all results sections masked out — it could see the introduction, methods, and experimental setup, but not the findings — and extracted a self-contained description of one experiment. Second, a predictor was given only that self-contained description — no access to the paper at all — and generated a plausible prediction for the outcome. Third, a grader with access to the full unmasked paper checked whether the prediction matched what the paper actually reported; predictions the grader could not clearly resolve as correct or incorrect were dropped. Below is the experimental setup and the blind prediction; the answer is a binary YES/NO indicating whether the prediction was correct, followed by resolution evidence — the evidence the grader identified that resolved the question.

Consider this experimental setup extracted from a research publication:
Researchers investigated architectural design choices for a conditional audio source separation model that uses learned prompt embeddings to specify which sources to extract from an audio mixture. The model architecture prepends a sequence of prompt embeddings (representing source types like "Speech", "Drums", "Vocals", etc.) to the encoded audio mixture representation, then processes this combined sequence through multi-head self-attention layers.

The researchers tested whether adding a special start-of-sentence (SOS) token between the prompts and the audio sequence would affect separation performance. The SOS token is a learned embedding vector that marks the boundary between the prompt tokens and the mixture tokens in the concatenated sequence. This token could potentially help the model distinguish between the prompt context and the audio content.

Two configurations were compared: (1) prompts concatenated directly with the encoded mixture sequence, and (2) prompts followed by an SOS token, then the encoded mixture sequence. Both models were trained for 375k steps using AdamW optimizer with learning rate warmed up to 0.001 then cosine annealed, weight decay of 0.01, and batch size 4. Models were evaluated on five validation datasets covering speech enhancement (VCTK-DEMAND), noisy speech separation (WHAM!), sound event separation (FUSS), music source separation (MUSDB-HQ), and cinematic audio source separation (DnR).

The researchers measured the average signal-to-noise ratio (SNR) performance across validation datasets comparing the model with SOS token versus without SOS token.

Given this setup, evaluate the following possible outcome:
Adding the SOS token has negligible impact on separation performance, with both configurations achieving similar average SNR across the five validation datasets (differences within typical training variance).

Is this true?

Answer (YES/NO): NO